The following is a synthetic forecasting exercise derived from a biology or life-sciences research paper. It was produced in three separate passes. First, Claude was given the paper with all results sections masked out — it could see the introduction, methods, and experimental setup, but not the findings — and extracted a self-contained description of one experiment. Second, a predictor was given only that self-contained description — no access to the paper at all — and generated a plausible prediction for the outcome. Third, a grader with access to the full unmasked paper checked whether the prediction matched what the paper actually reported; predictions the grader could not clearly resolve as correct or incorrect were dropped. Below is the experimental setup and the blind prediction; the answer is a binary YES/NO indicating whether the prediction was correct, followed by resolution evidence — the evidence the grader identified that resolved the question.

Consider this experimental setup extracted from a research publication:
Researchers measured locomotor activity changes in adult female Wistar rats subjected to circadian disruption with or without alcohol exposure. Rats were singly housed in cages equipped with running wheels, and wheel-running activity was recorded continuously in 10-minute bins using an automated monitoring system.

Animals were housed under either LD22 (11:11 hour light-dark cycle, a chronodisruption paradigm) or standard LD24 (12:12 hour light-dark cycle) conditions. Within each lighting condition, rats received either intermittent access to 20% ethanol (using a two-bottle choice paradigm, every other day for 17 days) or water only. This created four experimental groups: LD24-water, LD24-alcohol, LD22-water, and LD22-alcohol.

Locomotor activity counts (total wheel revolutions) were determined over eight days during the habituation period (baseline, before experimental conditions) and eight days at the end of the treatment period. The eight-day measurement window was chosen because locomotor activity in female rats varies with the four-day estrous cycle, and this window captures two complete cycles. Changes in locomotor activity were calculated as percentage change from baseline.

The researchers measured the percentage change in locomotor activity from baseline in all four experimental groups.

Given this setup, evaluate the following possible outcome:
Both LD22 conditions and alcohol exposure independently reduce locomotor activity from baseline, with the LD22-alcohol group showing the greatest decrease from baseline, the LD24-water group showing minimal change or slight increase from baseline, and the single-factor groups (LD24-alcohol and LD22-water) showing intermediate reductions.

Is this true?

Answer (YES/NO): NO